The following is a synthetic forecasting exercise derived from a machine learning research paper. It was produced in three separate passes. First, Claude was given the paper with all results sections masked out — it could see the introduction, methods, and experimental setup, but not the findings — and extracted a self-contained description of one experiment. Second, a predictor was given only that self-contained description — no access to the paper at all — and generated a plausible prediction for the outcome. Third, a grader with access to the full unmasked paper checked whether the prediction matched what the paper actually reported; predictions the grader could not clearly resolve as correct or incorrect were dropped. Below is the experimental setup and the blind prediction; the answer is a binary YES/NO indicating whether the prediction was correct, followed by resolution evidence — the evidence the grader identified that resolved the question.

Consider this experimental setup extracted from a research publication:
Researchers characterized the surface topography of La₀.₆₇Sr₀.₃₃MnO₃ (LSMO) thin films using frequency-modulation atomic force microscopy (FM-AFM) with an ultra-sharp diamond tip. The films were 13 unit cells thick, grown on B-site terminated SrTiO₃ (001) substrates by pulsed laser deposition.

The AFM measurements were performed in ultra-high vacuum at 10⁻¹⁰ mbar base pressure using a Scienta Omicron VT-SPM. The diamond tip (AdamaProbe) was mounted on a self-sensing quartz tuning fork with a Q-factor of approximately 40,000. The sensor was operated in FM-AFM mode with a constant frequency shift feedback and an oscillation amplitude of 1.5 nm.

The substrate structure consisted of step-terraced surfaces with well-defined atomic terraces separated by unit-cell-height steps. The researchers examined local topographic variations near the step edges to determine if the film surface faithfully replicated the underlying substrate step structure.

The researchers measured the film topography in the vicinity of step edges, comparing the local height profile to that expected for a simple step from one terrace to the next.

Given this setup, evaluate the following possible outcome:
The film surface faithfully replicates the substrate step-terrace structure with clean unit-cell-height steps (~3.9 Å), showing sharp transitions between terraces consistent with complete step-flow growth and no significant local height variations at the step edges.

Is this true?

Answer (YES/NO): NO